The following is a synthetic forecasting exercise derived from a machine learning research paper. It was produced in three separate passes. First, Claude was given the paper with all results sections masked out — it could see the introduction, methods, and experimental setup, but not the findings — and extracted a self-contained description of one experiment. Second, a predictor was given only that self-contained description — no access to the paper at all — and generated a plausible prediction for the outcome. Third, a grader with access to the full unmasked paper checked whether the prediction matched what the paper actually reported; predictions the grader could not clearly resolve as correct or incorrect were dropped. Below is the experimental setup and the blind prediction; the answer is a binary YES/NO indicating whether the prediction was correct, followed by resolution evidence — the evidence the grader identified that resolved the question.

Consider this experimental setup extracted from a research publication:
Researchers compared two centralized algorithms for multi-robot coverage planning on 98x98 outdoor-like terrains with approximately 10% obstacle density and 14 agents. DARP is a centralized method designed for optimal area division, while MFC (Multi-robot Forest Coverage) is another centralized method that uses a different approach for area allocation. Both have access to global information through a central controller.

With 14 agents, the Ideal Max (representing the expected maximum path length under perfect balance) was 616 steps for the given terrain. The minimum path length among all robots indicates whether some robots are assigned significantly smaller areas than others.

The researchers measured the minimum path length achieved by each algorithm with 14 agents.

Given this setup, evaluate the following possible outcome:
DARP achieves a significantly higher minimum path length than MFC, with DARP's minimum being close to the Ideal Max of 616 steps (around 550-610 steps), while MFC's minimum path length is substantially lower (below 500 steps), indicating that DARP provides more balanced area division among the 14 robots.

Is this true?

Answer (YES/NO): NO